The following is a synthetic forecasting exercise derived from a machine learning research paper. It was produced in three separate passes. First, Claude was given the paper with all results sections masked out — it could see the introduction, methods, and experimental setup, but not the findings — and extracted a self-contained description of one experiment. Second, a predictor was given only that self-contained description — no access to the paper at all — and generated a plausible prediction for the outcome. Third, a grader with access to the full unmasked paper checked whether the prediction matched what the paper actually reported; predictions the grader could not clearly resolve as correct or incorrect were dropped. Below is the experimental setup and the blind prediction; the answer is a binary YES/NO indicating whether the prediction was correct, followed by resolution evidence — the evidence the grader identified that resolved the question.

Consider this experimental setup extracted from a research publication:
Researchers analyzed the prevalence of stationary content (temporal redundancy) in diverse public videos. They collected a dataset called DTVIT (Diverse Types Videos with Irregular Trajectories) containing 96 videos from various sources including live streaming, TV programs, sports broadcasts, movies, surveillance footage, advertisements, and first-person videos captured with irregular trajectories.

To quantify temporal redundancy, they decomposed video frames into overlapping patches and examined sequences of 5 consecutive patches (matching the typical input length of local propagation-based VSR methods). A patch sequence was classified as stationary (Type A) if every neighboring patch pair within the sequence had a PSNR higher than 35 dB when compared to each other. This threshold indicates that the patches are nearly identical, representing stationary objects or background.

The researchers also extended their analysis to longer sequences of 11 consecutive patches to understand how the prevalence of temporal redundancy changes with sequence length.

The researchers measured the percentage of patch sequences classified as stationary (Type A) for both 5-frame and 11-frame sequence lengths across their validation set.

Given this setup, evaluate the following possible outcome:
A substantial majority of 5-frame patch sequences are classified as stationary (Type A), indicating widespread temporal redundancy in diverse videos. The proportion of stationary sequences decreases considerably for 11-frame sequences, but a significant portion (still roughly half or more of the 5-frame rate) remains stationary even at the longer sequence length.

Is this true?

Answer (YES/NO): NO